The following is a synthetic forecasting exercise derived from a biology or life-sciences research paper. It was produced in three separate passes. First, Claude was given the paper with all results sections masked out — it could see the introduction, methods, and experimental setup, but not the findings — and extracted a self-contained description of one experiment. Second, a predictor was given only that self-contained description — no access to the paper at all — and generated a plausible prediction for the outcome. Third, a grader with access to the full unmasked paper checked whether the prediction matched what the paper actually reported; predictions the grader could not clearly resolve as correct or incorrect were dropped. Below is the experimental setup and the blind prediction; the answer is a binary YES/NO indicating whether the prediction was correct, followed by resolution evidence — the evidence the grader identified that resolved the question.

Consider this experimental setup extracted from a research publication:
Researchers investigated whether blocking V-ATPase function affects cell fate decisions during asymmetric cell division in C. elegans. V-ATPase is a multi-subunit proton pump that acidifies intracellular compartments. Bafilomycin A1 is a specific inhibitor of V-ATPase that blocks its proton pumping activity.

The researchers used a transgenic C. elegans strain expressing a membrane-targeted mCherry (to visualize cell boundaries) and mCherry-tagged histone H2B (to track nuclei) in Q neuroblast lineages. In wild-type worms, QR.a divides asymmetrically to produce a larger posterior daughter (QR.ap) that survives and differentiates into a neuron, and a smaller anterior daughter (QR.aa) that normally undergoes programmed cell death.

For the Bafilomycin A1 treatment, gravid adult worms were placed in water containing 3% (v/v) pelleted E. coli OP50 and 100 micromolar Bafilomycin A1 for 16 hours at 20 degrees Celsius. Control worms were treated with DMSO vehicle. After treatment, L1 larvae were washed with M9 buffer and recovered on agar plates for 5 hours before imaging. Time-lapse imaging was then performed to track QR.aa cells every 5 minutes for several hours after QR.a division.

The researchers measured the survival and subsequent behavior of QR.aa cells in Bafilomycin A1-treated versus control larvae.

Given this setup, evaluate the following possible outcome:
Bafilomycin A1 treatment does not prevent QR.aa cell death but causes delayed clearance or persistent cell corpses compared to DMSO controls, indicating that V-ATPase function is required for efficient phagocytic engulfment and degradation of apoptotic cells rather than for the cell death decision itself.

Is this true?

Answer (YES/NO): NO